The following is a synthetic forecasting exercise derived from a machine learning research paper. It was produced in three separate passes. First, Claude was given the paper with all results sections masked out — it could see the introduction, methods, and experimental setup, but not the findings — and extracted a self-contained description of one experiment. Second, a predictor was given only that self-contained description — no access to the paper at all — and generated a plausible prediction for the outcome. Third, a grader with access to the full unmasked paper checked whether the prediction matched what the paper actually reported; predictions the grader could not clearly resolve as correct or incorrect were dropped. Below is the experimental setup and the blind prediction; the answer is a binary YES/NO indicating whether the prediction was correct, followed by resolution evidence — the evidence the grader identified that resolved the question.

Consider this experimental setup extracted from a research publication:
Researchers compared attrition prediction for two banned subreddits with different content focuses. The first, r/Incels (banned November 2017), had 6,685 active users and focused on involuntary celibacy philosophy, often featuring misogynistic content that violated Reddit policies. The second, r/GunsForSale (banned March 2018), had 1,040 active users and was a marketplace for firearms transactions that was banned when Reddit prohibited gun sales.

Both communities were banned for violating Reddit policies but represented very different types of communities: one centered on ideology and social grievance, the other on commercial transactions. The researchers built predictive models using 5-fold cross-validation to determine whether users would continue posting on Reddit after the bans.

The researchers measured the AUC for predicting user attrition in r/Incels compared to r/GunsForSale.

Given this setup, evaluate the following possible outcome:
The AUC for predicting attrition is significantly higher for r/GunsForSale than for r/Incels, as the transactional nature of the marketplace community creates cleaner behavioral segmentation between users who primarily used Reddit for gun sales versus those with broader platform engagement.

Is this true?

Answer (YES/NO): NO